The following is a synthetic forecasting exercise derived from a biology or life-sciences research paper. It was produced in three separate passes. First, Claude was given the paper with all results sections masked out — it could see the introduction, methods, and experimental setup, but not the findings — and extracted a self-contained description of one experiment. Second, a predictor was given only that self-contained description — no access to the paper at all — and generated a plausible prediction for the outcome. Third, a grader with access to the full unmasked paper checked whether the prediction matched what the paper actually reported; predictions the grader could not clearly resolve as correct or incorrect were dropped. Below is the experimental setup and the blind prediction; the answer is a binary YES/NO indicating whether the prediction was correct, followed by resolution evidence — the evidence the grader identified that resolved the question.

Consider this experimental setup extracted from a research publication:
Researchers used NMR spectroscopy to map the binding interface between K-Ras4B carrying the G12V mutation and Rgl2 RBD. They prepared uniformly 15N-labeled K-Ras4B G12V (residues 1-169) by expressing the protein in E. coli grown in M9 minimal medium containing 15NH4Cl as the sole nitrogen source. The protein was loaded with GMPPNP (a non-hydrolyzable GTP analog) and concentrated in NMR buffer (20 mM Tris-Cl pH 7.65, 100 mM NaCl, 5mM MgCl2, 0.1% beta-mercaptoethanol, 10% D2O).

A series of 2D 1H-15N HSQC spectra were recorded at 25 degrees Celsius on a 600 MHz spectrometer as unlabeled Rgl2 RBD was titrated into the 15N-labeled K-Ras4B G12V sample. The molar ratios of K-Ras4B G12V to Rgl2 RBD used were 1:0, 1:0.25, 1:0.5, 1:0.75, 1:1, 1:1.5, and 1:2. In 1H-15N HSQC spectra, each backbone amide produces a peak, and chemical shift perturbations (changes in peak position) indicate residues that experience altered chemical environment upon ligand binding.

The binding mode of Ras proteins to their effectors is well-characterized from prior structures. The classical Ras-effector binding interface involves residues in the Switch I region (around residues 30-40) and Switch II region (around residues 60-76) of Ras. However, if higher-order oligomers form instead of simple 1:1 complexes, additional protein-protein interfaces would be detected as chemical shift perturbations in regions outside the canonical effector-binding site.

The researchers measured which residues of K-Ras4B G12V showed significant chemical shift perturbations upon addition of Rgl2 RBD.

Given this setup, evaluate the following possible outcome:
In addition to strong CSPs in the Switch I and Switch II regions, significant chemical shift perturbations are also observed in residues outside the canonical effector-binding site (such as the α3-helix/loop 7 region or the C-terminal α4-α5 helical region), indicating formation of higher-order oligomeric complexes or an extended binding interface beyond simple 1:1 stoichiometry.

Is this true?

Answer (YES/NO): YES